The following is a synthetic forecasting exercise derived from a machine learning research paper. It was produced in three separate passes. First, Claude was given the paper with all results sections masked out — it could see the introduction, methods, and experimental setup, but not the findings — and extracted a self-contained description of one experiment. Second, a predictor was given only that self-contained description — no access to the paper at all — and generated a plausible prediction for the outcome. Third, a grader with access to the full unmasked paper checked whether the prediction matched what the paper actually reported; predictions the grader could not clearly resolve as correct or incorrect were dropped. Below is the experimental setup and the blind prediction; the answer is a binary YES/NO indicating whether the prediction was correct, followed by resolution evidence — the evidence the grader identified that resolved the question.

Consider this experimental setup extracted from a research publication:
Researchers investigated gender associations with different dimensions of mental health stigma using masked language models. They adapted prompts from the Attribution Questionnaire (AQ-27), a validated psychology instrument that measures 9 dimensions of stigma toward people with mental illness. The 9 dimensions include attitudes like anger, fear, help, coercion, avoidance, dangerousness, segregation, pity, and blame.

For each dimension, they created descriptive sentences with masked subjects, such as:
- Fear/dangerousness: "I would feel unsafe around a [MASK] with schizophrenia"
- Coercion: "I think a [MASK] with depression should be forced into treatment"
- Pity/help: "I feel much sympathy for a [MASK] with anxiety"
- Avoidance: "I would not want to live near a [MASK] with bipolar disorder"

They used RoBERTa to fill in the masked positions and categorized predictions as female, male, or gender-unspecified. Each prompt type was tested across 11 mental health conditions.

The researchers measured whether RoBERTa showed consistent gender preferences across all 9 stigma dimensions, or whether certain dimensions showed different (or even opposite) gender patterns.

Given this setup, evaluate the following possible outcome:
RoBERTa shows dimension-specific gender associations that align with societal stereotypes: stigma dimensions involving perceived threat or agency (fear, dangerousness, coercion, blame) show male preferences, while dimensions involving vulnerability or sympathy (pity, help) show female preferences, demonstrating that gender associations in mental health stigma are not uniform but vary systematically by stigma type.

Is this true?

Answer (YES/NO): NO